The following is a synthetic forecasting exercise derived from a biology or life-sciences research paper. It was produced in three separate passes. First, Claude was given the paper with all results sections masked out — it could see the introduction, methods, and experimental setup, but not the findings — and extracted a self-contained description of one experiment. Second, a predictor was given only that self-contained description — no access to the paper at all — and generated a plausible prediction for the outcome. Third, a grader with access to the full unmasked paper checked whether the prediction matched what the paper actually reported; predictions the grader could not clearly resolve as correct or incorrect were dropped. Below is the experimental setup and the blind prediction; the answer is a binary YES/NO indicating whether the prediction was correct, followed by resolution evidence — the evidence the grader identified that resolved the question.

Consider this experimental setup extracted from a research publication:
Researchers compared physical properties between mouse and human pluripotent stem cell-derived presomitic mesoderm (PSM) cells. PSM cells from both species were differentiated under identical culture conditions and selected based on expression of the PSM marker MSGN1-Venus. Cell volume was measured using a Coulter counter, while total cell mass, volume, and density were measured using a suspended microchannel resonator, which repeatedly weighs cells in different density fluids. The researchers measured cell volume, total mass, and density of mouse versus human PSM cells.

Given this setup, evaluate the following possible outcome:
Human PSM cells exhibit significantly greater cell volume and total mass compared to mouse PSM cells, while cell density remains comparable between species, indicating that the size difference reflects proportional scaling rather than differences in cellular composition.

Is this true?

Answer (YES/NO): YES